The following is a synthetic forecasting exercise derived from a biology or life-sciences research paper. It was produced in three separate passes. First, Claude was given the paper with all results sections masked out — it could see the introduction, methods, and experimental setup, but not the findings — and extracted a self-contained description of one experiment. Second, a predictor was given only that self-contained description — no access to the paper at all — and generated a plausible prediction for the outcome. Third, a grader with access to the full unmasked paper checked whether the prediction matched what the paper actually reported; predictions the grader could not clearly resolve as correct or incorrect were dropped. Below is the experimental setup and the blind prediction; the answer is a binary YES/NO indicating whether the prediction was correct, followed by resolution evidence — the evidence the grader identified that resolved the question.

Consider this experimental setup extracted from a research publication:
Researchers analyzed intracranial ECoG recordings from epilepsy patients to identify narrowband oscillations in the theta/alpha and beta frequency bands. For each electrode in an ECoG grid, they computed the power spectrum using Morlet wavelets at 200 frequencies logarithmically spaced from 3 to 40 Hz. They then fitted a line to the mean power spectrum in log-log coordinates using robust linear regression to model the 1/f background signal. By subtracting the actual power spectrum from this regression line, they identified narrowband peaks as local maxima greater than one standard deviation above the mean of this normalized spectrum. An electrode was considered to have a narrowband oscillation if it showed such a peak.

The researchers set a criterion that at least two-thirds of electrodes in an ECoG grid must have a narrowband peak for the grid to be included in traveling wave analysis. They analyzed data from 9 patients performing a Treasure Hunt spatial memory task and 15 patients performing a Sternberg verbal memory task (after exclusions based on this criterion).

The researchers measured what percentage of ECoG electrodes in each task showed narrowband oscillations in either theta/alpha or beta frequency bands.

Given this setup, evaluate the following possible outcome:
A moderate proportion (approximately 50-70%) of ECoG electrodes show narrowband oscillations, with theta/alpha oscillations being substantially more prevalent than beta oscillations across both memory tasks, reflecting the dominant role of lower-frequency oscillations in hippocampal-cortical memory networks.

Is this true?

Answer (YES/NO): NO